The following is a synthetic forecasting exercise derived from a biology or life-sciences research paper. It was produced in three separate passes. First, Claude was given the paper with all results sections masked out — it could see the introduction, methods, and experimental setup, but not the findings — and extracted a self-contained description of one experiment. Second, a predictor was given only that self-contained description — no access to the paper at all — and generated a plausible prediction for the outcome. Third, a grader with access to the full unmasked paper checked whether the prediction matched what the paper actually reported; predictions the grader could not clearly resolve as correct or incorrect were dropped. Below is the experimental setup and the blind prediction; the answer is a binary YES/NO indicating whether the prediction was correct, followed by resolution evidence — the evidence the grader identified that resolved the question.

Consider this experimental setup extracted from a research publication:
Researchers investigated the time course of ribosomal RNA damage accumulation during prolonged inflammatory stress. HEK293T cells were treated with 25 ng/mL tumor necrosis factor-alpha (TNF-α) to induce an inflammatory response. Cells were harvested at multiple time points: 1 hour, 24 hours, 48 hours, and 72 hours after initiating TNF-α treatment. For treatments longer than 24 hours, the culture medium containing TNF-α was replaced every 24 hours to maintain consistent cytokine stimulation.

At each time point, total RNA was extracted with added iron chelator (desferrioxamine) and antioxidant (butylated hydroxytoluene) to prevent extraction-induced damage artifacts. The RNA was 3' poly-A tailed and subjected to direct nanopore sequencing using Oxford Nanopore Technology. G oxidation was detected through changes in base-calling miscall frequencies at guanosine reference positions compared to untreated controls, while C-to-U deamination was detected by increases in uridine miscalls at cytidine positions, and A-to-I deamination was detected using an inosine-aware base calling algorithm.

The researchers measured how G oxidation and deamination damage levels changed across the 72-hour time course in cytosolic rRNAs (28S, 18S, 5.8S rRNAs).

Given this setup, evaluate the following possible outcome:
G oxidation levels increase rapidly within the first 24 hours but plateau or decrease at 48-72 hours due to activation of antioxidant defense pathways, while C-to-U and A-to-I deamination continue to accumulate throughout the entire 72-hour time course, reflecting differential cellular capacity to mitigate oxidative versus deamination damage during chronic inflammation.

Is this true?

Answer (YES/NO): NO